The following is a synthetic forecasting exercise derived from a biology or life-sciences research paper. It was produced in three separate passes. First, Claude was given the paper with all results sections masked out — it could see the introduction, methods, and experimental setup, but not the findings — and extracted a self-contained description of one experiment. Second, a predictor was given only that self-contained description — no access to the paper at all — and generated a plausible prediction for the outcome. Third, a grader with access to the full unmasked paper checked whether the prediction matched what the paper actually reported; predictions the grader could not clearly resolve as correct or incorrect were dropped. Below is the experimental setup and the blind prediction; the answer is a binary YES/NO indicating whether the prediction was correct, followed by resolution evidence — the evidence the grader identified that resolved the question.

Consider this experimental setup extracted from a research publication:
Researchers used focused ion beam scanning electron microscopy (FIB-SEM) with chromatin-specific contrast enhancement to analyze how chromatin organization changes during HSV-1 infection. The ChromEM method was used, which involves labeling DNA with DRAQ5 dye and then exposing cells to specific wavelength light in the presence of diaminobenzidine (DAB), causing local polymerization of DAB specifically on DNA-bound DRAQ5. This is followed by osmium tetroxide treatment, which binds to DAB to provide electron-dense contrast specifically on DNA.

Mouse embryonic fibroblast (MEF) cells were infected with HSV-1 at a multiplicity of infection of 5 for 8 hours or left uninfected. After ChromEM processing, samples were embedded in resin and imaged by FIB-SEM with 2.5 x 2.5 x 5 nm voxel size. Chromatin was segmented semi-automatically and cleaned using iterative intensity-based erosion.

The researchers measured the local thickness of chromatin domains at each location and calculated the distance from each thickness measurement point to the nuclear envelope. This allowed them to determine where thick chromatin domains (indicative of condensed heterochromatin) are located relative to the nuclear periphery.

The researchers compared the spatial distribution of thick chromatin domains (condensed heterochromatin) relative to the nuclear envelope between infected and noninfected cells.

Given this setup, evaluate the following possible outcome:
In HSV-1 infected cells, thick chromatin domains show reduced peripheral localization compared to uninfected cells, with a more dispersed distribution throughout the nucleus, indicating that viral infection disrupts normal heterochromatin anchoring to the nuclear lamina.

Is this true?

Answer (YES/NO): NO